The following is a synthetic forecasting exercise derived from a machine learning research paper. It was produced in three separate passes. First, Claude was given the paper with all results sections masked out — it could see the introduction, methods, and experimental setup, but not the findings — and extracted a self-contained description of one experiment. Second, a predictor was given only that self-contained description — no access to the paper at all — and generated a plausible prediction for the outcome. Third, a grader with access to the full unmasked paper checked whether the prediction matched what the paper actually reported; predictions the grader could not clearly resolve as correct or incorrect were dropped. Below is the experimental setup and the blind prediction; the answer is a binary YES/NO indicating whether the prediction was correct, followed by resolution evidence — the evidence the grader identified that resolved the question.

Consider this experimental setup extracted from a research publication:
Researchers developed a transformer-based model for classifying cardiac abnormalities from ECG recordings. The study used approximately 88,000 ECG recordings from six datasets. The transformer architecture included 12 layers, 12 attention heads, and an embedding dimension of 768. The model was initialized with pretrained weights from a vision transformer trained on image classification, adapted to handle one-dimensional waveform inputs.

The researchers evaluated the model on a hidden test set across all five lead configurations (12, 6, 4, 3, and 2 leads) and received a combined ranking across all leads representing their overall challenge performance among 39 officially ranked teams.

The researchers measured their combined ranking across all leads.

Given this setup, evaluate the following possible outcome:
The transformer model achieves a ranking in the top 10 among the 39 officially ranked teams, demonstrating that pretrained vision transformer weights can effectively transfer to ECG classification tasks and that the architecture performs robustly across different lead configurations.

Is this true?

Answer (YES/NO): NO